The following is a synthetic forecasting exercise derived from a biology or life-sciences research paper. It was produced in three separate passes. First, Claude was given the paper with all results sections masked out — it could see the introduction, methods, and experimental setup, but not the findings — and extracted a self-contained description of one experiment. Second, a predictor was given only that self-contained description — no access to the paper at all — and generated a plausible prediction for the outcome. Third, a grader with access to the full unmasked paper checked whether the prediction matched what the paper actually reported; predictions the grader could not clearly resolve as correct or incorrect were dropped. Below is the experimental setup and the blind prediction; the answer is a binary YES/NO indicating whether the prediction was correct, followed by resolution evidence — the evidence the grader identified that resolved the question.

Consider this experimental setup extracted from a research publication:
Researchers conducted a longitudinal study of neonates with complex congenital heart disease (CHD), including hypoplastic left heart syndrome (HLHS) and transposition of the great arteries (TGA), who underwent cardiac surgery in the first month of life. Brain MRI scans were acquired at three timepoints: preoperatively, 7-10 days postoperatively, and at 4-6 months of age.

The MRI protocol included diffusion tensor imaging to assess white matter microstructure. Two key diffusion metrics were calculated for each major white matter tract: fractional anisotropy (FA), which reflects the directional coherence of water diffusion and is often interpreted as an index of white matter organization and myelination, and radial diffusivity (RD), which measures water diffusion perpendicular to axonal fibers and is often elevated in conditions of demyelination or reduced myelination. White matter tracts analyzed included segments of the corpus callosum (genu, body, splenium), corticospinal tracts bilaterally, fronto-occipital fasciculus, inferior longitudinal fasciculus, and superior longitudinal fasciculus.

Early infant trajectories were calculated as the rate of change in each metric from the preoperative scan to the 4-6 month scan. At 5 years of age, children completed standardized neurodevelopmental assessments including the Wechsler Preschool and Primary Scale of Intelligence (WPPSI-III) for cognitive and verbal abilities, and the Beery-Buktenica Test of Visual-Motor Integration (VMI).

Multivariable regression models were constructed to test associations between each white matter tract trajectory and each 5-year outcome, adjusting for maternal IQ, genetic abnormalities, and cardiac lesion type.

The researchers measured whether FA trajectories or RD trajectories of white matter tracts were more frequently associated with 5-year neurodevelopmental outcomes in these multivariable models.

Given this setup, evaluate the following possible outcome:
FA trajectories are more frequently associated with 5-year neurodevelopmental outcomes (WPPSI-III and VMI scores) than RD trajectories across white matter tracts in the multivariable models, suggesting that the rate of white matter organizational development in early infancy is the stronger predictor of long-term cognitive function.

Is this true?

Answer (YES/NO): NO